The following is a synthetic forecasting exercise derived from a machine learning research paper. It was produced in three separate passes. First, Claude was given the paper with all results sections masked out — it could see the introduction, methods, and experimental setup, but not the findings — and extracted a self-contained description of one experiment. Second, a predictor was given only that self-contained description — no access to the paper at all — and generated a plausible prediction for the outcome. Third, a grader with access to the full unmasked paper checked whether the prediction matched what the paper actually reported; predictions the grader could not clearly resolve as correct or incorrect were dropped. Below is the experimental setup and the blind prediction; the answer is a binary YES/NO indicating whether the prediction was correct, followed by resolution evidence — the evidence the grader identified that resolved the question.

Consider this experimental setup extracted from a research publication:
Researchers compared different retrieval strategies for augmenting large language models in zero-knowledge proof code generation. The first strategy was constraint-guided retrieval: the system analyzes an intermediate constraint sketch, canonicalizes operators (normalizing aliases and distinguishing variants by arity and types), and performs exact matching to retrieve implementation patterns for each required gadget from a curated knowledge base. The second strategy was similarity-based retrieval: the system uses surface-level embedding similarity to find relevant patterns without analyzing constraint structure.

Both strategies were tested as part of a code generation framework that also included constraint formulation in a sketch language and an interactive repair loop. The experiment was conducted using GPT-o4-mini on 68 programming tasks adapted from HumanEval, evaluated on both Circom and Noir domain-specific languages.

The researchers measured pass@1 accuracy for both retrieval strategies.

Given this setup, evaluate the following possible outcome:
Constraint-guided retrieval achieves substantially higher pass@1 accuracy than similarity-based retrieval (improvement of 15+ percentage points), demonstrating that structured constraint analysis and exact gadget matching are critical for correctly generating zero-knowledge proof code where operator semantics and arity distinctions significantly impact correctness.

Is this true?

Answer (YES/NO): NO